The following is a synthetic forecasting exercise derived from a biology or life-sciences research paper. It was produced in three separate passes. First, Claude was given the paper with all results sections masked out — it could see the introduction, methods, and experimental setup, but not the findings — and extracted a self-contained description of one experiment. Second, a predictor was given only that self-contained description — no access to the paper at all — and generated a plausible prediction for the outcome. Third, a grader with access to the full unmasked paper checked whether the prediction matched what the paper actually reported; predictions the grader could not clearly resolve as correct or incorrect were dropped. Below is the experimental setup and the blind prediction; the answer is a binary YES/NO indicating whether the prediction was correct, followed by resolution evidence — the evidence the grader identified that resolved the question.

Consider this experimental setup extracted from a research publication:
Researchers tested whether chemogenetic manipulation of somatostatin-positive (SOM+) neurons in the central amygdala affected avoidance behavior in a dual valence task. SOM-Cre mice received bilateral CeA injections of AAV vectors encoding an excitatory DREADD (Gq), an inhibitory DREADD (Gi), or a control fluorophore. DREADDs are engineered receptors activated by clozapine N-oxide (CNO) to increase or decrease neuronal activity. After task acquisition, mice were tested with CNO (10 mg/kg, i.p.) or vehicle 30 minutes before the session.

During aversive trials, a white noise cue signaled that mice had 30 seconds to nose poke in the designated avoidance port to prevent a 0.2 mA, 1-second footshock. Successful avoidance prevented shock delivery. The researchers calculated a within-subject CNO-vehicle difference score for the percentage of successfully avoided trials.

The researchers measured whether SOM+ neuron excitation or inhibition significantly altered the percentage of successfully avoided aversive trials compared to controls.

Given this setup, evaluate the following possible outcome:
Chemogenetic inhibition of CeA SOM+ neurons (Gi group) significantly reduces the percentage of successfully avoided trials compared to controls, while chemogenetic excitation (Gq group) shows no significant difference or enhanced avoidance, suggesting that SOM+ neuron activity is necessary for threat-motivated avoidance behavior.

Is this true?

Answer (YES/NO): NO